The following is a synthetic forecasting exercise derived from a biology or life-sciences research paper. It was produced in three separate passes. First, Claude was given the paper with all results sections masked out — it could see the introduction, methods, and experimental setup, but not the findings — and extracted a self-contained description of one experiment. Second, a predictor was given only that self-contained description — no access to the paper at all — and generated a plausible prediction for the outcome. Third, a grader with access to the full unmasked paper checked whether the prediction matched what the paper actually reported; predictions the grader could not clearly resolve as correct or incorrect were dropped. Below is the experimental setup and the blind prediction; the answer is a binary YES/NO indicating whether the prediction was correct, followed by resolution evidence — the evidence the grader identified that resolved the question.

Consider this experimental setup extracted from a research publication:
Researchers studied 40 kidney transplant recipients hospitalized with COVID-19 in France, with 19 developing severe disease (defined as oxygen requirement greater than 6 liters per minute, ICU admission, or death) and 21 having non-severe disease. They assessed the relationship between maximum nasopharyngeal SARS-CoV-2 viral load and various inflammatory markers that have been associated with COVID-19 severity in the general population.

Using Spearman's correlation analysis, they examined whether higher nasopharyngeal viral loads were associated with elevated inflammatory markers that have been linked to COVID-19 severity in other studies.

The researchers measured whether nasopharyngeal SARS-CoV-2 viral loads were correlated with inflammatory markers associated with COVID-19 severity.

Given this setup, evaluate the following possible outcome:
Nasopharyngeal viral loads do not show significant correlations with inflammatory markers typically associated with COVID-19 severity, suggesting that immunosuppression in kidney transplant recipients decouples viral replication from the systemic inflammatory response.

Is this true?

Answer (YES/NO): YES